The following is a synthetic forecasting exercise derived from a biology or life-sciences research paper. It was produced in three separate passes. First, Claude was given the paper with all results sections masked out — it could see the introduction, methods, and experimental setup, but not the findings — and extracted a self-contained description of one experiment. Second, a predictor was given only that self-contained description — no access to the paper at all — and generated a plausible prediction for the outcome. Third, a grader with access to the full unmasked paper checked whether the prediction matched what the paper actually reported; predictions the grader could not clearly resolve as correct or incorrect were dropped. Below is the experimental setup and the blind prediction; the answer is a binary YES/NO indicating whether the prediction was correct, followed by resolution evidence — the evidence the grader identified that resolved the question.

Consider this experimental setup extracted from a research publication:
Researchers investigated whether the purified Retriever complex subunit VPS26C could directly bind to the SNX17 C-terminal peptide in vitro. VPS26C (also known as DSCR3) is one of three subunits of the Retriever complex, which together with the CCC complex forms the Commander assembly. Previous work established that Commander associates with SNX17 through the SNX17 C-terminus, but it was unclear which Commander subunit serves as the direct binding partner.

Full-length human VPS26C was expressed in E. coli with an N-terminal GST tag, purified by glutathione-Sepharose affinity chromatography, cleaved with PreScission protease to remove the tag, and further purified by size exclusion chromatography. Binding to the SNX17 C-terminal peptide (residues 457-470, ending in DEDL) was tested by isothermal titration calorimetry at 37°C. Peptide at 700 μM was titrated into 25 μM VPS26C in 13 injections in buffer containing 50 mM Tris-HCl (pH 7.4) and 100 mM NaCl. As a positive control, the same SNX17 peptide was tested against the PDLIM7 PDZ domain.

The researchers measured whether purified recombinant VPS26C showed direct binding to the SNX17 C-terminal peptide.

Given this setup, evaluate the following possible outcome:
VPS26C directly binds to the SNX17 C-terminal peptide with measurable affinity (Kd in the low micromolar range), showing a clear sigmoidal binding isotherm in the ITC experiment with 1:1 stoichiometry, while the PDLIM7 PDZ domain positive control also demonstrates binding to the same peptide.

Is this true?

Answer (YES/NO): NO